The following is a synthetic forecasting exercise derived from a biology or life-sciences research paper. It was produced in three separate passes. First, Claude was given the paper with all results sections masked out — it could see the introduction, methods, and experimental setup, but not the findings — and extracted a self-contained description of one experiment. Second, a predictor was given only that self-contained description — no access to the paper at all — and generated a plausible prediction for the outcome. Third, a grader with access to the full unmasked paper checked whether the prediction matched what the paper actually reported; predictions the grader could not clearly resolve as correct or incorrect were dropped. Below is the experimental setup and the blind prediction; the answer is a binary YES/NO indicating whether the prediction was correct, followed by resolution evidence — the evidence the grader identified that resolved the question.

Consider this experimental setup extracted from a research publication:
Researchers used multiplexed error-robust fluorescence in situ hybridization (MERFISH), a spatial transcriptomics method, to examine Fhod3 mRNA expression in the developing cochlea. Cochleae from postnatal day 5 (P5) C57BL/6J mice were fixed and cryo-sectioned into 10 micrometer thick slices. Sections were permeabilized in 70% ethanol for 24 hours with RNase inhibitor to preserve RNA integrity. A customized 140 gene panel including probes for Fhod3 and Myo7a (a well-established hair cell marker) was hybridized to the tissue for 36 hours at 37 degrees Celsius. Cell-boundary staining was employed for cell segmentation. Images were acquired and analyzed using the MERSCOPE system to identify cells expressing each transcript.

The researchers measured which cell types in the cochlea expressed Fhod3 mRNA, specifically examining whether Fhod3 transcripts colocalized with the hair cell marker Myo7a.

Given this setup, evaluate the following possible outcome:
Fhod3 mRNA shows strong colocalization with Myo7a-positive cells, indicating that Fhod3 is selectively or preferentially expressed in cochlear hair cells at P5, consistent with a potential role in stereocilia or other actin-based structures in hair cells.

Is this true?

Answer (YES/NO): YES